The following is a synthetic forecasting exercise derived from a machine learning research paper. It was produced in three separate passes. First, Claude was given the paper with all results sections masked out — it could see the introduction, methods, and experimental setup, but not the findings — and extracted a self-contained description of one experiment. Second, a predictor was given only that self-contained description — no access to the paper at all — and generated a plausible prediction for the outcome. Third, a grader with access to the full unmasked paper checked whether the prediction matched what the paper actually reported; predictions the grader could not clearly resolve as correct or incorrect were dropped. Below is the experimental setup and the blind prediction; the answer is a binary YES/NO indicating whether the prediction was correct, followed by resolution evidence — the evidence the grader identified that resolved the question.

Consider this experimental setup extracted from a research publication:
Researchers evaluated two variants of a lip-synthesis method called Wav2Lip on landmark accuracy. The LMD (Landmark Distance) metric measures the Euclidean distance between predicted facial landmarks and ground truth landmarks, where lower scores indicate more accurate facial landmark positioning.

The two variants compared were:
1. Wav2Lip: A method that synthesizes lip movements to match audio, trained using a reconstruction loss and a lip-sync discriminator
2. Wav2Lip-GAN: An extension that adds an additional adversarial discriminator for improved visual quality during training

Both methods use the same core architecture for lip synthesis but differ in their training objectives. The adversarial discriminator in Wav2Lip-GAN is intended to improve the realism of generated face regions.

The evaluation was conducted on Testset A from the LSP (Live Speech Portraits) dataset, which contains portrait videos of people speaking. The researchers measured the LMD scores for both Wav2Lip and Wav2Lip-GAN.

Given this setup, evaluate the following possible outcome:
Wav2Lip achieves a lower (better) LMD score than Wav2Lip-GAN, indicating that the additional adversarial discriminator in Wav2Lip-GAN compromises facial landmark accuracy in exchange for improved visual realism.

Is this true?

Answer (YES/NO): YES